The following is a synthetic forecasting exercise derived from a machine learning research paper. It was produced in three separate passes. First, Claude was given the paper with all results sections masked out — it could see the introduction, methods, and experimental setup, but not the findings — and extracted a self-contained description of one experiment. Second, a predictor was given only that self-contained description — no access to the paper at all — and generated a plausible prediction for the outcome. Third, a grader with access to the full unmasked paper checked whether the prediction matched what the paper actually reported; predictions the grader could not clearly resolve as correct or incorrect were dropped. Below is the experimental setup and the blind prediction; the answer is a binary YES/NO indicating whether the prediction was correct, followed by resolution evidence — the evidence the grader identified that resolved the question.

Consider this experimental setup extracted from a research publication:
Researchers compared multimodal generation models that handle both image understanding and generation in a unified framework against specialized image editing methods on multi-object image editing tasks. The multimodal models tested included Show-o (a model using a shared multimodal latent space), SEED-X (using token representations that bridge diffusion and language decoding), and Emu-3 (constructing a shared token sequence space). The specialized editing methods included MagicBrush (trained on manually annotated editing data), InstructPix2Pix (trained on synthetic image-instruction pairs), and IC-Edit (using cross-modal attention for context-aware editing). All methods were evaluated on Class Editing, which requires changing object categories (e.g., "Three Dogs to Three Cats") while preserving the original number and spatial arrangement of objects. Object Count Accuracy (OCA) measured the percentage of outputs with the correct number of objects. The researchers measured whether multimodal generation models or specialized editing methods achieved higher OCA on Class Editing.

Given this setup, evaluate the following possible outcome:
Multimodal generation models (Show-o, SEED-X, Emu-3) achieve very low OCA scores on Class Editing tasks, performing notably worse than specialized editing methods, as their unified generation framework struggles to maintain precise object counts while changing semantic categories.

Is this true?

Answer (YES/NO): NO